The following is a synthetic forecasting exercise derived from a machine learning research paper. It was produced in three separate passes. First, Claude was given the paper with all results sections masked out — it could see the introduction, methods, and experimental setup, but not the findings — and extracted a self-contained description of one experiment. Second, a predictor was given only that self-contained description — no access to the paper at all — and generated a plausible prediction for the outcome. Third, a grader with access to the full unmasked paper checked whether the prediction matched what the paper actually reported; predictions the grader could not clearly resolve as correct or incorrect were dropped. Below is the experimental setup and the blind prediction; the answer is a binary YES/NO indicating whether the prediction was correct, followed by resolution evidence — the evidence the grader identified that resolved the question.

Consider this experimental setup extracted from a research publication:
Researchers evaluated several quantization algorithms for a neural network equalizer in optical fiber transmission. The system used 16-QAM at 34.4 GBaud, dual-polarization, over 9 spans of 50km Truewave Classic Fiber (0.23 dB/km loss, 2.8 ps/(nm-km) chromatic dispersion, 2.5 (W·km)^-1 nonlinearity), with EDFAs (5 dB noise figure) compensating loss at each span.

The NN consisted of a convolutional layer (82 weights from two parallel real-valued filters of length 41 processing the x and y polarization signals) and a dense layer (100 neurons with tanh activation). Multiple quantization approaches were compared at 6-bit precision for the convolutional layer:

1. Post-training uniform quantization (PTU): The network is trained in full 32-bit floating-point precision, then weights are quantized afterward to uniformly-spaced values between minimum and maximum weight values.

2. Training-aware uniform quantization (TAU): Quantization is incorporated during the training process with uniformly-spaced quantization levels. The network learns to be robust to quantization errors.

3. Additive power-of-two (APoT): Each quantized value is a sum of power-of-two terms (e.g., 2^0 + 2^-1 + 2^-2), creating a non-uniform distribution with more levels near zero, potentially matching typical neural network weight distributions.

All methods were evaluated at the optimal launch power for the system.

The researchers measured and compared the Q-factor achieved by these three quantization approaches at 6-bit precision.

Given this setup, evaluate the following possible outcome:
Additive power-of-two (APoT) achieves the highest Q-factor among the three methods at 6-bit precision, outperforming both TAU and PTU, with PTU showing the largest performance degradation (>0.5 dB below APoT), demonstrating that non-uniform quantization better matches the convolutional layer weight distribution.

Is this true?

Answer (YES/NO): NO